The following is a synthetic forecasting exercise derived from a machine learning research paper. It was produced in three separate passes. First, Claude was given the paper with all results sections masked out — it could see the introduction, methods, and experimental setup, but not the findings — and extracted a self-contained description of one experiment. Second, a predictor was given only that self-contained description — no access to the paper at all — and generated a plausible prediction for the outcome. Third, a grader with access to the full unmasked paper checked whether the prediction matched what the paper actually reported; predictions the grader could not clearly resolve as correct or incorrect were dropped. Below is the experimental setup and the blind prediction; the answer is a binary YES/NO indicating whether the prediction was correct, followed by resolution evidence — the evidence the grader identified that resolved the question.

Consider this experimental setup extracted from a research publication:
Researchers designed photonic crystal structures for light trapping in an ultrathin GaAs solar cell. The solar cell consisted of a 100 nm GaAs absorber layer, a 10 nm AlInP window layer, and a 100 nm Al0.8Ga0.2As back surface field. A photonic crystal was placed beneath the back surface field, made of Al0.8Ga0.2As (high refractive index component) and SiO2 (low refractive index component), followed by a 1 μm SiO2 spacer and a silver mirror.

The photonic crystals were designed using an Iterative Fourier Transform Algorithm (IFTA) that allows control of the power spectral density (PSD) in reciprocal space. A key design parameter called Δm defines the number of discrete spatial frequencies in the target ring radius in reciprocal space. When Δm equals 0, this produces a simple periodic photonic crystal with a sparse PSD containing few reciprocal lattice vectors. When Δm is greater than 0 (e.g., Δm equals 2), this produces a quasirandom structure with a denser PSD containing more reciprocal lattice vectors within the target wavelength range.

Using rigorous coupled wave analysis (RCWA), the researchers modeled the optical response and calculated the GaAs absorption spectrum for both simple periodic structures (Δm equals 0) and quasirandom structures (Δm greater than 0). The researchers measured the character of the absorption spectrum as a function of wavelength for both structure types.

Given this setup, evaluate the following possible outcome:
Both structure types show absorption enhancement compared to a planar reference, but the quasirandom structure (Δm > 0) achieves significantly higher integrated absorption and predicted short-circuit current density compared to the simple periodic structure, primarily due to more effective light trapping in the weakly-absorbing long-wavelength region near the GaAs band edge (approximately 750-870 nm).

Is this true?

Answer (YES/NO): YES